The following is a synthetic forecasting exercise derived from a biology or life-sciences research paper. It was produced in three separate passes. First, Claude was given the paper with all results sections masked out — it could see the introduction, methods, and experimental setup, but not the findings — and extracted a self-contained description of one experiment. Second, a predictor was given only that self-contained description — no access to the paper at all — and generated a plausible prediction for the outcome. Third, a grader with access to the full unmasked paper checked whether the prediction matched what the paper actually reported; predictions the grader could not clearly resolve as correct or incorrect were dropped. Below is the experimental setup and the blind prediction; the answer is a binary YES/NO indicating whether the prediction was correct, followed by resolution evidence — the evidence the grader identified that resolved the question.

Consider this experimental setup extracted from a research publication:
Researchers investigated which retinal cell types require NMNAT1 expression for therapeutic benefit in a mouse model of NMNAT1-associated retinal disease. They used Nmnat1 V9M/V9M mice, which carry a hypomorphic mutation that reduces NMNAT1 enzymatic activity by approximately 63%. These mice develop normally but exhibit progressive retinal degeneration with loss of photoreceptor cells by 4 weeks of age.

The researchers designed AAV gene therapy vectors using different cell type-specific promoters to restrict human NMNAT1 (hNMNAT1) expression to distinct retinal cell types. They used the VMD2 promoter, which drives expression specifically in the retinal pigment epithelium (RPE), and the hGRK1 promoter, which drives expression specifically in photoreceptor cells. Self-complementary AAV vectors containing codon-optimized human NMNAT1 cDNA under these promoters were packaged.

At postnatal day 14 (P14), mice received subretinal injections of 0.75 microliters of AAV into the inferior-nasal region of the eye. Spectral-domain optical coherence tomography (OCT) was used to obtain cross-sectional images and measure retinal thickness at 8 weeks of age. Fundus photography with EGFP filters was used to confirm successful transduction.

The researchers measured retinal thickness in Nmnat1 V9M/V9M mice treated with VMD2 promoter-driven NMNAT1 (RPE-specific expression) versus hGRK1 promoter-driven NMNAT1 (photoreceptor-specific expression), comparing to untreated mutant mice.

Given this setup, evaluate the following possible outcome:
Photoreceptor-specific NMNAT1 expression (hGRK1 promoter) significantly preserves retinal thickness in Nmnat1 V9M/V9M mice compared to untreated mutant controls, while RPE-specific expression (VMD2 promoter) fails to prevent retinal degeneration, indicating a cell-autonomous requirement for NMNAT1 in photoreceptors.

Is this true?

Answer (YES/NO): YES